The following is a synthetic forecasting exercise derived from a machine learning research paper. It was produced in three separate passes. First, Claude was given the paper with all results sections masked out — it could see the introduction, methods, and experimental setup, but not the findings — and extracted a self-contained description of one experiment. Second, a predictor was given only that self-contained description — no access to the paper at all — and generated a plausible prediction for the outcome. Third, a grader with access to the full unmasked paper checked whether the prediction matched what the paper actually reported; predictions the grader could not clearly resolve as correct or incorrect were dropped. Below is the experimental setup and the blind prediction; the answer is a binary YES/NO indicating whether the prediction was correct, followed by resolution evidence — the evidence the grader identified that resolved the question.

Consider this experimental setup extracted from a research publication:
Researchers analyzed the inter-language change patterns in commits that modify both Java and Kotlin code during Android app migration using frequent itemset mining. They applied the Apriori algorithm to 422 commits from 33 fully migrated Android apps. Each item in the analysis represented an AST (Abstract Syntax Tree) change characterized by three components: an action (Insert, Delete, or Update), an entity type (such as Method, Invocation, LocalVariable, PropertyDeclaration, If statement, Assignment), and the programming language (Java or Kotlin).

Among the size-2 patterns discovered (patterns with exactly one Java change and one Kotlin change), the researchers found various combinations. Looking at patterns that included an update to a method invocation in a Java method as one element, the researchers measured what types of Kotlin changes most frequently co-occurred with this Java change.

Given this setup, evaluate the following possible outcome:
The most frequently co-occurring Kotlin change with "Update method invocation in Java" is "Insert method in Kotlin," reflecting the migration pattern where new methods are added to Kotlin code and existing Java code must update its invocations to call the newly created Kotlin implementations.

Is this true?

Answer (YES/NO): NO